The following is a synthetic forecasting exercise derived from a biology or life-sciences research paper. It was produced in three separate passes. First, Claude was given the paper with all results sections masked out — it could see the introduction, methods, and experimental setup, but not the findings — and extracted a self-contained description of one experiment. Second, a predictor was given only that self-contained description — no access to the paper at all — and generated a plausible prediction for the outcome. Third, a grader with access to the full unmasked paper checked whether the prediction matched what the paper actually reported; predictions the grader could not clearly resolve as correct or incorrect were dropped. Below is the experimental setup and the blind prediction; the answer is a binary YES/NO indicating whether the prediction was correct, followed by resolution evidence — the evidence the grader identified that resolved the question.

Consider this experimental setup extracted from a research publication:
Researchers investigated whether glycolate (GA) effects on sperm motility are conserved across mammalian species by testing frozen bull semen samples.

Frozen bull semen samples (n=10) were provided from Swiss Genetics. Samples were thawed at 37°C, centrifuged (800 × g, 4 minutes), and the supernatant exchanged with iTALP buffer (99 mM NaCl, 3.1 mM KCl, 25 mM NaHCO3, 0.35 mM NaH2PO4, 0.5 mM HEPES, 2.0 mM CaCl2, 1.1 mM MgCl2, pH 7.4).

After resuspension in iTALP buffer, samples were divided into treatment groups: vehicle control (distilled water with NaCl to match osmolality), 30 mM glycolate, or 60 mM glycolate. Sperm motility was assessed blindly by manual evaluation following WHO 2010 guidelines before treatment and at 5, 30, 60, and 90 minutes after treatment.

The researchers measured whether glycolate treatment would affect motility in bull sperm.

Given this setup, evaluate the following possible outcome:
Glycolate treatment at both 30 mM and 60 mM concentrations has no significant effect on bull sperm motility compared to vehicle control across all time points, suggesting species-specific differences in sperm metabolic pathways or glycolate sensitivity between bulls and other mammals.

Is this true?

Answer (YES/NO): NO